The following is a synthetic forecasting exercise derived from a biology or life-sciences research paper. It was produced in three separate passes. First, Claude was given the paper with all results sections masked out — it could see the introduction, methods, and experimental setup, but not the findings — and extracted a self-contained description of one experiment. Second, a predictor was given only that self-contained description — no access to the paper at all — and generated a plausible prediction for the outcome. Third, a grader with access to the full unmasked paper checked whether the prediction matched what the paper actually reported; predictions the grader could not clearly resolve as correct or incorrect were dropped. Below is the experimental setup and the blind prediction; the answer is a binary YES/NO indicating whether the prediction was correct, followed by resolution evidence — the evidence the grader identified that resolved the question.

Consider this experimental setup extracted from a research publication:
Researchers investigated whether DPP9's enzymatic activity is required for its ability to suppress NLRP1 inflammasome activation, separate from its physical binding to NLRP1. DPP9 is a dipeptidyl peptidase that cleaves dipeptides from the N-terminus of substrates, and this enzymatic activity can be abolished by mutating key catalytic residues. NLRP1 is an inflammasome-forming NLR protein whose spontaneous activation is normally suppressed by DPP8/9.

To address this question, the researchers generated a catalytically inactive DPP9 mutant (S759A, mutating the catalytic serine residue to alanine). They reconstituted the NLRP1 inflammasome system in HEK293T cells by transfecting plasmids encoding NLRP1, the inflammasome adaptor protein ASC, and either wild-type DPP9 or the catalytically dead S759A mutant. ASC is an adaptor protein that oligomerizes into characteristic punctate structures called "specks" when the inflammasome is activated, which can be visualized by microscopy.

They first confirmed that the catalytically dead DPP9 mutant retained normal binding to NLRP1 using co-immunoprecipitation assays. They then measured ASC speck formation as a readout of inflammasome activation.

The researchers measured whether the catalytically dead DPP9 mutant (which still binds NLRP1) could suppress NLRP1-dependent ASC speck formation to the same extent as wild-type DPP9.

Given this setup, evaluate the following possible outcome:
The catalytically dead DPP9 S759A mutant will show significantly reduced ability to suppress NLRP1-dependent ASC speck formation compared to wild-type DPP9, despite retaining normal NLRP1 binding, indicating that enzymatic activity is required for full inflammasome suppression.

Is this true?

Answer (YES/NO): YES